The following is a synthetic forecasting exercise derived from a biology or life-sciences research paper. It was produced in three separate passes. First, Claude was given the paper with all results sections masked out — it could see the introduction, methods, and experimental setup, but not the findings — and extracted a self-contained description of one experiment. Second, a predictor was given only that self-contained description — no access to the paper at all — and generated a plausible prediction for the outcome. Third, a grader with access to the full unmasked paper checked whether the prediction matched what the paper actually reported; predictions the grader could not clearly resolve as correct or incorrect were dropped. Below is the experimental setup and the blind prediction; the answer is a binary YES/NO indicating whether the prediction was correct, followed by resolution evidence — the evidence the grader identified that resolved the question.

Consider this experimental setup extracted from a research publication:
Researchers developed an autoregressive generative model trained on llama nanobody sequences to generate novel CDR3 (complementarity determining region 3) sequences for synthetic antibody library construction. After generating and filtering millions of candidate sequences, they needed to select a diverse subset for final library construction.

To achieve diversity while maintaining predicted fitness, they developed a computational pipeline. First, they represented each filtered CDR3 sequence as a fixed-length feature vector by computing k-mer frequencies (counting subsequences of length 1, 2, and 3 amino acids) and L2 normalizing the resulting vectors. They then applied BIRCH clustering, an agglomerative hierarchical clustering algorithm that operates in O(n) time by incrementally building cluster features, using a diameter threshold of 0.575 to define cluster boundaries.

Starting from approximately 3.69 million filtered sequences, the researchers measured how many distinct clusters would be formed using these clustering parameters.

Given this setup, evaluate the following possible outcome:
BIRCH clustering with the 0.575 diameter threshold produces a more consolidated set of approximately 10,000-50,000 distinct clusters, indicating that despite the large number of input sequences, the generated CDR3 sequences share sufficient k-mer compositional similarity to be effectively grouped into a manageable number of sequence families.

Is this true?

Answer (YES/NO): NO